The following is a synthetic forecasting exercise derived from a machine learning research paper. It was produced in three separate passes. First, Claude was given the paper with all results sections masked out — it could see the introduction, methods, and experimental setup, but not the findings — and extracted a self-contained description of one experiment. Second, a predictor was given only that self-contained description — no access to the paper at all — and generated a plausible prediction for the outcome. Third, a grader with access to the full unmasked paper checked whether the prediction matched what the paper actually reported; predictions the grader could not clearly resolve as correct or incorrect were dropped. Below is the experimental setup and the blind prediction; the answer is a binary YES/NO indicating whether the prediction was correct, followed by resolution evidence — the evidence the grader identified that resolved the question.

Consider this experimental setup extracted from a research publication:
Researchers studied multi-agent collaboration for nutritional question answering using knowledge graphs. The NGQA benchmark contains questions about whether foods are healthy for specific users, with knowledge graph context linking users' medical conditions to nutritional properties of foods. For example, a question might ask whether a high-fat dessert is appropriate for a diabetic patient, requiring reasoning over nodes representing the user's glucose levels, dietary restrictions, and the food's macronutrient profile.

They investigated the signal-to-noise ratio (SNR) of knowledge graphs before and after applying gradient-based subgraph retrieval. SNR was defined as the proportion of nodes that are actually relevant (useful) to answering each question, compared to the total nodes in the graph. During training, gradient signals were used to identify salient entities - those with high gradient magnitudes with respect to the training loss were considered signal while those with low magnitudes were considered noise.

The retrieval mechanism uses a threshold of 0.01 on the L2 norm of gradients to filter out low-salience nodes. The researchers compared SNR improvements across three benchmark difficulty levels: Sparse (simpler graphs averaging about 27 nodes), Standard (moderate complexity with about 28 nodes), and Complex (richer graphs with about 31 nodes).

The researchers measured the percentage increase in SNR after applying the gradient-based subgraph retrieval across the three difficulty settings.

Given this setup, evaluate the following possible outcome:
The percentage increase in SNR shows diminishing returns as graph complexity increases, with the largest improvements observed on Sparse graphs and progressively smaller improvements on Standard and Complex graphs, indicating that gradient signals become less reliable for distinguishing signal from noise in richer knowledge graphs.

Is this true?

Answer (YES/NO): YES